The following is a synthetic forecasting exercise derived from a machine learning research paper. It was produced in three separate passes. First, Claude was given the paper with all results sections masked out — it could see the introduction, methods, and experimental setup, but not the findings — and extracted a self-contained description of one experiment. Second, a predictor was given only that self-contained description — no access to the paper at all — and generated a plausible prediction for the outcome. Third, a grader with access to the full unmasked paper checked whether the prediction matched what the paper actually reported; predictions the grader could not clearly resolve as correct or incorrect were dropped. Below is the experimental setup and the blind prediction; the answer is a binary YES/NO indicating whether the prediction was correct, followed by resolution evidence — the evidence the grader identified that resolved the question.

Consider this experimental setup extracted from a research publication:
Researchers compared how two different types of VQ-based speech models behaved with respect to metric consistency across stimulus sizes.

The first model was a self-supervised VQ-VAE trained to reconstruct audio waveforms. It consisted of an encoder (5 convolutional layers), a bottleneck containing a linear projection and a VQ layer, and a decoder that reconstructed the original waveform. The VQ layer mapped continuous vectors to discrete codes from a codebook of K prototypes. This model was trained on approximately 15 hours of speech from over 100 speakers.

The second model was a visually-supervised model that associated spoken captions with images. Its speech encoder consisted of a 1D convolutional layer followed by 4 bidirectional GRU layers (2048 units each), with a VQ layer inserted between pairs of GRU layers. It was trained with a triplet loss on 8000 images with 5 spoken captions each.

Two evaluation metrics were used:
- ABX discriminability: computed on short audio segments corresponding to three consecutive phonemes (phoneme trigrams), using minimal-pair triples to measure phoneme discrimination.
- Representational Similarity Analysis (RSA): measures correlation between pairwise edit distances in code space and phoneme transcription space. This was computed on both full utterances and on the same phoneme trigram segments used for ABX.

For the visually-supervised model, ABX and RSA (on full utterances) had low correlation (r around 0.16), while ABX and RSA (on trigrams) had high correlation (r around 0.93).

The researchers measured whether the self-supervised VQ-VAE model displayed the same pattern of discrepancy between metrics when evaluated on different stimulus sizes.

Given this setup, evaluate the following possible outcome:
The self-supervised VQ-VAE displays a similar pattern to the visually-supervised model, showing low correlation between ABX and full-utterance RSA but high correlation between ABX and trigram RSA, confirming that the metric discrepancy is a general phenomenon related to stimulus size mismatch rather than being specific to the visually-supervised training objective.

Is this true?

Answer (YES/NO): NO